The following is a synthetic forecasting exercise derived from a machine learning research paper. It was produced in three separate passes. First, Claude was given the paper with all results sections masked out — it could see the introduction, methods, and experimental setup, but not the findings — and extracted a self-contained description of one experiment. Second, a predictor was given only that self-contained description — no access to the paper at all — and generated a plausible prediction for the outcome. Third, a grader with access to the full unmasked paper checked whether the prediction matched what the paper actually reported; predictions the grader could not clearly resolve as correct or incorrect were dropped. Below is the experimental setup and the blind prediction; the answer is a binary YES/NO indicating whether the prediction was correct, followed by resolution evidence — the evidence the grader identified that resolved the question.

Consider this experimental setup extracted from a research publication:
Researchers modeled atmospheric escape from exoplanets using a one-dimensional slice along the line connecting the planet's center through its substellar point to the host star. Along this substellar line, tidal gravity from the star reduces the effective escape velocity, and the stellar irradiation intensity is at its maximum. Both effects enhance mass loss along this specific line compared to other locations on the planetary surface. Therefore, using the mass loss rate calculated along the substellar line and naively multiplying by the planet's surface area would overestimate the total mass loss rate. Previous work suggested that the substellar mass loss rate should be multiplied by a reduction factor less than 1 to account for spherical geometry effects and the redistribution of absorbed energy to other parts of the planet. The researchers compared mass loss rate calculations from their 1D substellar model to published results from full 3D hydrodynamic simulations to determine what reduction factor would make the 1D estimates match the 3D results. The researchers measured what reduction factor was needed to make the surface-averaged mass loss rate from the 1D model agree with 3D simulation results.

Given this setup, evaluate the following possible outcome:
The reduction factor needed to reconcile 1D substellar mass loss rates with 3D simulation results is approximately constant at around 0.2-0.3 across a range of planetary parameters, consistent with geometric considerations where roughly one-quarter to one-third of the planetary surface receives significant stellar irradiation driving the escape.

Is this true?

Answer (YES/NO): YES